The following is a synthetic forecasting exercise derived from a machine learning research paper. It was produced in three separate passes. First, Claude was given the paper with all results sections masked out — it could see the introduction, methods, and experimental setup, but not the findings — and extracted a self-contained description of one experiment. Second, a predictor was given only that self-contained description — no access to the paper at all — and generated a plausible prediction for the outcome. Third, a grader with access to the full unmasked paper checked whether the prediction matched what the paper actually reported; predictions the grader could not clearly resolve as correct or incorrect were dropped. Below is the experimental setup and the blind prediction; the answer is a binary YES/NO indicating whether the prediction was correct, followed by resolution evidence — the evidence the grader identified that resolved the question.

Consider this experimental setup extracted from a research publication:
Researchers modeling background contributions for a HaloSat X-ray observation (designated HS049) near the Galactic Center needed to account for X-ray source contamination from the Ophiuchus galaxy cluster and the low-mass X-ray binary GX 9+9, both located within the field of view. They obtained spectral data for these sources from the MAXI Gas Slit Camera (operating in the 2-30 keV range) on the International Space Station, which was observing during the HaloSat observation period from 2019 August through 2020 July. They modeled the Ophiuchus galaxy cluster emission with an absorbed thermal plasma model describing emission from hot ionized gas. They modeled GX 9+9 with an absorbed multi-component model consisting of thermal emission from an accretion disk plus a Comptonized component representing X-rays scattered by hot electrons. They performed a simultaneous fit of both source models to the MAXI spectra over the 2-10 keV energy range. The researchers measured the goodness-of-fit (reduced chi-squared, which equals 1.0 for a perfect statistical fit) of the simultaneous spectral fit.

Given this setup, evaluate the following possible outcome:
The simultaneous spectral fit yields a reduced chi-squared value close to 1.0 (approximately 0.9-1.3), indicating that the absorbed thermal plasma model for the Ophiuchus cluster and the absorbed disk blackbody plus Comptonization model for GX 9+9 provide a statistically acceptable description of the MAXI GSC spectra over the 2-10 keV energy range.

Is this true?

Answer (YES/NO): YES